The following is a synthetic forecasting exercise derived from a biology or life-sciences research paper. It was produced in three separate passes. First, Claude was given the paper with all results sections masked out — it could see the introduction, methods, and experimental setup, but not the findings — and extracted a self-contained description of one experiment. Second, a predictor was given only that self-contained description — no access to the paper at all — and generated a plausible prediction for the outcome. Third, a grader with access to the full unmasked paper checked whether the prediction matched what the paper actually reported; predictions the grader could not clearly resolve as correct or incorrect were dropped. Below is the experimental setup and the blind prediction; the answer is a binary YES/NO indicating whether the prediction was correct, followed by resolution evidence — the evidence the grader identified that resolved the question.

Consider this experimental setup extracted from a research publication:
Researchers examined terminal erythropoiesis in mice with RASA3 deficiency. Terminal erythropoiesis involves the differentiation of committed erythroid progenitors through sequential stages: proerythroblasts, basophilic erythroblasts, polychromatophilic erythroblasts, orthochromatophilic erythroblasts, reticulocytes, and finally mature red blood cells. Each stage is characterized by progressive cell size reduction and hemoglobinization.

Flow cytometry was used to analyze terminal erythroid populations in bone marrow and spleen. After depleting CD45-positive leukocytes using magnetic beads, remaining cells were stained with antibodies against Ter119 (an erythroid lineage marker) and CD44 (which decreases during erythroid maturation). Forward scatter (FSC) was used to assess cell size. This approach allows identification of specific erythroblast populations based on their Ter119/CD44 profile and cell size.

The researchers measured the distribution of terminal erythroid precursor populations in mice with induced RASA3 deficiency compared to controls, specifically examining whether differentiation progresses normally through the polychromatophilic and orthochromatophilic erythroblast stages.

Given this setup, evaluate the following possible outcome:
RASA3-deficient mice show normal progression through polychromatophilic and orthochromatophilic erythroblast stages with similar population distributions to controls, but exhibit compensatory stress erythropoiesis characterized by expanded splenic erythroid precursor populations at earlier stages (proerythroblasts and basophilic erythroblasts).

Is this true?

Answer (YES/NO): NO